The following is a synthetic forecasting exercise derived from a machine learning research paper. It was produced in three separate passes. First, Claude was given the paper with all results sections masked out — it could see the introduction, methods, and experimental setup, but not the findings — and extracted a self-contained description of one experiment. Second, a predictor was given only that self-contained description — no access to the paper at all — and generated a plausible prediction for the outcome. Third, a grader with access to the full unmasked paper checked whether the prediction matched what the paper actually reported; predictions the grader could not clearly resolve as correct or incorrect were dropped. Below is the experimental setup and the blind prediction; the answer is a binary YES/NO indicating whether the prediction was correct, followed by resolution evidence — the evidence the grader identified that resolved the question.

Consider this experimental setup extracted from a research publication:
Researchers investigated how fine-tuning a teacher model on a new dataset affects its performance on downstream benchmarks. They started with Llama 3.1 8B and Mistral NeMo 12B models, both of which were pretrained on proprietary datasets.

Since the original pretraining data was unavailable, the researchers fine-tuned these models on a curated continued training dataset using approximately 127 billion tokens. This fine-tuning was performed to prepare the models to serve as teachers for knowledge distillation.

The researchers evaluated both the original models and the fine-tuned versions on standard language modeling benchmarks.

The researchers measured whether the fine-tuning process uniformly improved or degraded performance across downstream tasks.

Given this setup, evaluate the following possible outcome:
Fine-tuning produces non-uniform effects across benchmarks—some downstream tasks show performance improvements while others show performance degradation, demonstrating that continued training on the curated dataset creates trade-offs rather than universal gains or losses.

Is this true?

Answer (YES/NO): YES